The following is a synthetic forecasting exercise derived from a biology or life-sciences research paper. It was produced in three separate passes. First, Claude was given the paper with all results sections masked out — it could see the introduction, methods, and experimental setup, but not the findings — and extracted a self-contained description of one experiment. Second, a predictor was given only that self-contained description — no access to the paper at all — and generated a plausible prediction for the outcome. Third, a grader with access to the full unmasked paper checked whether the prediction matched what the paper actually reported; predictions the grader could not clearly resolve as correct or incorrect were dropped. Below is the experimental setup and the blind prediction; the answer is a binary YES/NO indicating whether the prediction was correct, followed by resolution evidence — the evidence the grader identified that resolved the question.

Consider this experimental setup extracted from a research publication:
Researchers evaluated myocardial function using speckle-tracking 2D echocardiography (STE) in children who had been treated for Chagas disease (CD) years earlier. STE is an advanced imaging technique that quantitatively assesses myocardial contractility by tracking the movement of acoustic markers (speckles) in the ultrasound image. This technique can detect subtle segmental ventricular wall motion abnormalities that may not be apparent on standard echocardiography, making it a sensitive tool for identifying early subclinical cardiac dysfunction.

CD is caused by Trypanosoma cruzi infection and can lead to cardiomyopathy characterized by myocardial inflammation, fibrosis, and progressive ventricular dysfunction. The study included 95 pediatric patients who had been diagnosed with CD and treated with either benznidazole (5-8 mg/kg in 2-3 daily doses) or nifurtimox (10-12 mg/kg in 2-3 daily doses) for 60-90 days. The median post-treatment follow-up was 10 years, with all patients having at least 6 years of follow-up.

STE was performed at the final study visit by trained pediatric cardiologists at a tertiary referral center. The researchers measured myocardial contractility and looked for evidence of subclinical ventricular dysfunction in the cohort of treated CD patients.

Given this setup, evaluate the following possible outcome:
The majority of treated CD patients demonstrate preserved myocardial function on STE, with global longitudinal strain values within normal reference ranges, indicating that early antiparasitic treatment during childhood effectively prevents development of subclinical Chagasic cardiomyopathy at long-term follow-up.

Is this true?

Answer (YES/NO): NO